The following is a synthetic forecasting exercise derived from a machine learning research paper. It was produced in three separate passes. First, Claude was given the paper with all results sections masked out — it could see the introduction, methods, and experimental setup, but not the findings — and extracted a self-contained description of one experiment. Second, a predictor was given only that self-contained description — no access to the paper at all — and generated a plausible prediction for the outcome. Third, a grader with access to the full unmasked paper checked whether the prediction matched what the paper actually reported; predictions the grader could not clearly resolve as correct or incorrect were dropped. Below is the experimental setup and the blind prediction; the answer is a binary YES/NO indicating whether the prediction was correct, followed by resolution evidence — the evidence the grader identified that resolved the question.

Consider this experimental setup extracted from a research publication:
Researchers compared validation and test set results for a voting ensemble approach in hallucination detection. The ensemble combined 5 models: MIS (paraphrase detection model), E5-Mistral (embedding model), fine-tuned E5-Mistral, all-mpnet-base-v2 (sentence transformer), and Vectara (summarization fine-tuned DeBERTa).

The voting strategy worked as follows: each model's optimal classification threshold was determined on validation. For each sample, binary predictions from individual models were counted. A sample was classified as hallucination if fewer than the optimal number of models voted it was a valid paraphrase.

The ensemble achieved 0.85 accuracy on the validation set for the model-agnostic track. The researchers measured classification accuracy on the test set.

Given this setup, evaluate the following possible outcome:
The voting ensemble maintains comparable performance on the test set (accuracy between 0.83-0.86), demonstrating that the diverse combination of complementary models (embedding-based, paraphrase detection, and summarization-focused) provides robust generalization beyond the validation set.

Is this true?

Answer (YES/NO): NO